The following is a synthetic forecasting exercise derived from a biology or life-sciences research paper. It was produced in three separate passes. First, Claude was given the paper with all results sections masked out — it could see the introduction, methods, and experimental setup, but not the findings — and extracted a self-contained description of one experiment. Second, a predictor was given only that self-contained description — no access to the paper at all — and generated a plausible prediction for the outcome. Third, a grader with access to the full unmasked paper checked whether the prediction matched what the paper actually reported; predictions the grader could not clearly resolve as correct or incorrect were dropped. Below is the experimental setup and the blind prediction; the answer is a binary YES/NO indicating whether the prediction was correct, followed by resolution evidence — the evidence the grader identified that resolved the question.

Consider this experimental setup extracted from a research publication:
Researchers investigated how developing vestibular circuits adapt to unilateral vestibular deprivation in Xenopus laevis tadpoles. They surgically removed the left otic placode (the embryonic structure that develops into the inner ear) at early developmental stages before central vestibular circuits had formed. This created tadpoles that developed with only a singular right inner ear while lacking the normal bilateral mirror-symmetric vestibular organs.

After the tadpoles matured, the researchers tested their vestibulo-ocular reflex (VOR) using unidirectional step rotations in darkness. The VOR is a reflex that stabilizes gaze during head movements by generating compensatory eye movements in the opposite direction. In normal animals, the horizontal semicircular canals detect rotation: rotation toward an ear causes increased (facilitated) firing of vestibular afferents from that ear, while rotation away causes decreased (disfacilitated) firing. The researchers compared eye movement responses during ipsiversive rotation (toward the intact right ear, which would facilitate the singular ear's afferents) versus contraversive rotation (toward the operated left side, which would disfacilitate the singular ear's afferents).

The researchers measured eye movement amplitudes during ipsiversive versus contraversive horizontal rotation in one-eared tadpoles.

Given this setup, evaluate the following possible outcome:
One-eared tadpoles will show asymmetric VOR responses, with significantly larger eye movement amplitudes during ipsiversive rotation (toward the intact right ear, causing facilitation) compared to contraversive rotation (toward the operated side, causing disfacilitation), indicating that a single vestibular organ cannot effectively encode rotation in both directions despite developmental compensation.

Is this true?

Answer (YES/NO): NO